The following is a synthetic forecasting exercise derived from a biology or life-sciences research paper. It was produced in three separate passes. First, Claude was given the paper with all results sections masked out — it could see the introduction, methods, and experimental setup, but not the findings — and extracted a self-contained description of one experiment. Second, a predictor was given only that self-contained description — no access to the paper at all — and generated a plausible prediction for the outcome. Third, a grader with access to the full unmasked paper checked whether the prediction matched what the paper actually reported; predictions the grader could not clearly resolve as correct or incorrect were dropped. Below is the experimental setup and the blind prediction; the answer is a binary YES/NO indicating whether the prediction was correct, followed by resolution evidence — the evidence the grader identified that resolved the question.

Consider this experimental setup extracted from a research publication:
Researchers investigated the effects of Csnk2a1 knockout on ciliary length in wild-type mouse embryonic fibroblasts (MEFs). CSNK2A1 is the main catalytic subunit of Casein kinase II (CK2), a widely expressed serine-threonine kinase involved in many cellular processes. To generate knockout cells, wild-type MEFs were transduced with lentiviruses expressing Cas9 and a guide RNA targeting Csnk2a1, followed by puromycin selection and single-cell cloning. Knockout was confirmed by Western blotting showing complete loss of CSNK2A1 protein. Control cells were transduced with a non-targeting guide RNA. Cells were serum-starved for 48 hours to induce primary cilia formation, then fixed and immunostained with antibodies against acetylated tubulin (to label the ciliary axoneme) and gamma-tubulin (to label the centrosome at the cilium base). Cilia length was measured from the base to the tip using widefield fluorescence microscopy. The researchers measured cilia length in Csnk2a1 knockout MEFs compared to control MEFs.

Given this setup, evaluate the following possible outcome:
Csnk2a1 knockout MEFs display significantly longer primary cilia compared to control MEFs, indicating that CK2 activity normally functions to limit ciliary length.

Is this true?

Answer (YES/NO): YES